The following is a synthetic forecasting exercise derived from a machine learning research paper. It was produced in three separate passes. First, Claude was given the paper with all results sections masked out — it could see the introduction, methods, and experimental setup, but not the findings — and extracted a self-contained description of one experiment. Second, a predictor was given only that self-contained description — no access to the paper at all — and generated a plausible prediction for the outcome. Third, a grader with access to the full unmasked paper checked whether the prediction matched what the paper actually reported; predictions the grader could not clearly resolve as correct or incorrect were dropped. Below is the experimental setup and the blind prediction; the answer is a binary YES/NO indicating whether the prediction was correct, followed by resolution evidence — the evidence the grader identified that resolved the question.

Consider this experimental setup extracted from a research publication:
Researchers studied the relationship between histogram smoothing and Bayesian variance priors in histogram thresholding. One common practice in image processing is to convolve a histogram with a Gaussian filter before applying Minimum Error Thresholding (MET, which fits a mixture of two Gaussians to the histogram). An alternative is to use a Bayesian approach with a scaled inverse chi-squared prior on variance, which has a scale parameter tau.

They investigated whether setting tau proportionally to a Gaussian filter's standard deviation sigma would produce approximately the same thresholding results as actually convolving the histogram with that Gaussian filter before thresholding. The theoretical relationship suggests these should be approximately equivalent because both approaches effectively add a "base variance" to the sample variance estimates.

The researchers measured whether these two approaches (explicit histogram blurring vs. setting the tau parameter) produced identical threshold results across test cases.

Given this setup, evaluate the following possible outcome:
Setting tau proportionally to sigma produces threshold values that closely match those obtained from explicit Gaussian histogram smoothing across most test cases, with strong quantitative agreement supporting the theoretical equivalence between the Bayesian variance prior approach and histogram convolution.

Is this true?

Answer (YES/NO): YES